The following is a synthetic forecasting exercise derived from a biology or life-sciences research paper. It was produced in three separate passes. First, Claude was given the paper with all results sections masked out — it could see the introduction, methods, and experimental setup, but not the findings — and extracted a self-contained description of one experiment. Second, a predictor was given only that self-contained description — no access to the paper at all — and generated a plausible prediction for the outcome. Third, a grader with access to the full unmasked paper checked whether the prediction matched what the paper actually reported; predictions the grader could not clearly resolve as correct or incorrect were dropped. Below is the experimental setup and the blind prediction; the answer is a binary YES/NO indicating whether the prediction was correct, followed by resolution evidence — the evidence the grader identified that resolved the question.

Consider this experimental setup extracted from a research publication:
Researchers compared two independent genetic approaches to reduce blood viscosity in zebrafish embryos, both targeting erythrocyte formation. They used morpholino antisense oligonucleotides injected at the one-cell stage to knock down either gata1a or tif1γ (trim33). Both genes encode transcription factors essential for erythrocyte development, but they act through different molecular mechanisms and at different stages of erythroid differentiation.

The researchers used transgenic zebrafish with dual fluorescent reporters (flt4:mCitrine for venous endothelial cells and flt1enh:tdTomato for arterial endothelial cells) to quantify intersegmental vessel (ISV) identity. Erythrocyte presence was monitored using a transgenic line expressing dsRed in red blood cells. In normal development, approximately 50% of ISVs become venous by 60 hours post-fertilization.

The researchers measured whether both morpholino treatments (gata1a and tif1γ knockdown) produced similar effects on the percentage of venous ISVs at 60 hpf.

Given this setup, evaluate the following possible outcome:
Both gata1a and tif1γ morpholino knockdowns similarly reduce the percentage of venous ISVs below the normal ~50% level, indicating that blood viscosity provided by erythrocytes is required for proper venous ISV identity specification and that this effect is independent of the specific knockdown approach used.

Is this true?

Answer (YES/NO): NO